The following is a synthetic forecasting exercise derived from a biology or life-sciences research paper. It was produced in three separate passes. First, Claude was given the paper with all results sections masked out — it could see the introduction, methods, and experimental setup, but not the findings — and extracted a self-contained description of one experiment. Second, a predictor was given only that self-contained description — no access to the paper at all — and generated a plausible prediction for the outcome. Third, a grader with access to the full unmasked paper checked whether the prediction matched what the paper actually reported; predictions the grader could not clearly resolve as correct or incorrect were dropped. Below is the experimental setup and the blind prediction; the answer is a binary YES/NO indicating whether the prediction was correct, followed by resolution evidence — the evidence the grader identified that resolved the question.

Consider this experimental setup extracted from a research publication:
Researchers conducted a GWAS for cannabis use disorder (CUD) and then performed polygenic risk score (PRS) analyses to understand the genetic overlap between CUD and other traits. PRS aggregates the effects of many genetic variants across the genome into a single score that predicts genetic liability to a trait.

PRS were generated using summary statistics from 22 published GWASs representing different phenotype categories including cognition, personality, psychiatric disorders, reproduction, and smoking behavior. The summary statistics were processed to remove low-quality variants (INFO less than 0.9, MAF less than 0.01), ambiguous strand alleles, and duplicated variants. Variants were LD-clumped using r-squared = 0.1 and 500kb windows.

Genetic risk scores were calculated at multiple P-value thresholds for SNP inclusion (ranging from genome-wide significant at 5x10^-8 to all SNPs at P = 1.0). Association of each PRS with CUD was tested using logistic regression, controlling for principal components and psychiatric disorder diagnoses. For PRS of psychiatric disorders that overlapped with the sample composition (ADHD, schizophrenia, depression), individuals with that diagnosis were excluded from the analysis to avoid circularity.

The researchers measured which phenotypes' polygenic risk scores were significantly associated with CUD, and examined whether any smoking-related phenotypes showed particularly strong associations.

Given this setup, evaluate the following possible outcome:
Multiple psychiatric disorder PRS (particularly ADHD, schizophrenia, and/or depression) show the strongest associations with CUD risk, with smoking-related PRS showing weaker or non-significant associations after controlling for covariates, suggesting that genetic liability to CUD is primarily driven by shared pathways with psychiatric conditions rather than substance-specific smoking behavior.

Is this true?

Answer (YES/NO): NO